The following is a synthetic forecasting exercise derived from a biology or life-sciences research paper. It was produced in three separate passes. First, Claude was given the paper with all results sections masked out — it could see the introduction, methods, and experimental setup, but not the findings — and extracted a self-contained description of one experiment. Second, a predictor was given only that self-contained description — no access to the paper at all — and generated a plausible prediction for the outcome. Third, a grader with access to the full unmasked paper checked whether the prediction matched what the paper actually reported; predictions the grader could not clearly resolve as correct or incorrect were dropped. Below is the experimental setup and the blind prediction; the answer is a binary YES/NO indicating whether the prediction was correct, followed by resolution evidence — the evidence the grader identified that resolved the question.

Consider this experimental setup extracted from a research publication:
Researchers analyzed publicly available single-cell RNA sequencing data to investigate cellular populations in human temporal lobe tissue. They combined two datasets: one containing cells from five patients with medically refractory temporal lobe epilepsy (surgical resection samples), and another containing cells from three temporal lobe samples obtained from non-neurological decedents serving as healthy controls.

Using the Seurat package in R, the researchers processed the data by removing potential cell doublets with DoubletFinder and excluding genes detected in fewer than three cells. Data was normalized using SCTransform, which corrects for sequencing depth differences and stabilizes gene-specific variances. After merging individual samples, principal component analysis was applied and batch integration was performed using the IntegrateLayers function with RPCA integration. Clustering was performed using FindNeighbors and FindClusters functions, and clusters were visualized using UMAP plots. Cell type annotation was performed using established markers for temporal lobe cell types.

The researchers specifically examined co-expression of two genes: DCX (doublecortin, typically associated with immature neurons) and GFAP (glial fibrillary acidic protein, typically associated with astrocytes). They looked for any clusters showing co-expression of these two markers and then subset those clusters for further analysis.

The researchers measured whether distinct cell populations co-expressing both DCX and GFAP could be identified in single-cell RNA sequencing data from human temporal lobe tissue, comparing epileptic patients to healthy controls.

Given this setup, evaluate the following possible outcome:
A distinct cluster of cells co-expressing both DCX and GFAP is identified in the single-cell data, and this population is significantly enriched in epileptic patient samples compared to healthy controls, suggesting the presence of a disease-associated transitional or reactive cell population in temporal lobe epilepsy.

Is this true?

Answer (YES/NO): YES